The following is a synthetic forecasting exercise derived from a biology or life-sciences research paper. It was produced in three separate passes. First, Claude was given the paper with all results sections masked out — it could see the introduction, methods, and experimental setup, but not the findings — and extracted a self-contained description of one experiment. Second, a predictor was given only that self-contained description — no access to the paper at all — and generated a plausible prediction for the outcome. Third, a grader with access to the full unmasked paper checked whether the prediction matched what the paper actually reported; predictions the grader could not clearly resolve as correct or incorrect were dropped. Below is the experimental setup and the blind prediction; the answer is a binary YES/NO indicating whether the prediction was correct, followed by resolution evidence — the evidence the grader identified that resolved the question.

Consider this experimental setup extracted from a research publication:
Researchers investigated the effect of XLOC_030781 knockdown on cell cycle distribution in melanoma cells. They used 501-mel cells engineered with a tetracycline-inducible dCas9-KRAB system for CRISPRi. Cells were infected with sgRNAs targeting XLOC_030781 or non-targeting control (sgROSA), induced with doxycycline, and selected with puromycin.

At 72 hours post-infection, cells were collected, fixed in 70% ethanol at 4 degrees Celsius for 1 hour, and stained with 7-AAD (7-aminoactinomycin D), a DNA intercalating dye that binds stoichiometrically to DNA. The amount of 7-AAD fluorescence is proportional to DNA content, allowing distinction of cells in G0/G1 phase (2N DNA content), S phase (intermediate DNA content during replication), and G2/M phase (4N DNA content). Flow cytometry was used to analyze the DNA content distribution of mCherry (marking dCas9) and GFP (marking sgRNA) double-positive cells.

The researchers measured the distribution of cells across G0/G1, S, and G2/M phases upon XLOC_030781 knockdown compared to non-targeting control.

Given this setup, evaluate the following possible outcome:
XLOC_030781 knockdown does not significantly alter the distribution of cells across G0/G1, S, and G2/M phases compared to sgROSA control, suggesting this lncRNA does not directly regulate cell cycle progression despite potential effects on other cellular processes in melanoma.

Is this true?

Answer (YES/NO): NO